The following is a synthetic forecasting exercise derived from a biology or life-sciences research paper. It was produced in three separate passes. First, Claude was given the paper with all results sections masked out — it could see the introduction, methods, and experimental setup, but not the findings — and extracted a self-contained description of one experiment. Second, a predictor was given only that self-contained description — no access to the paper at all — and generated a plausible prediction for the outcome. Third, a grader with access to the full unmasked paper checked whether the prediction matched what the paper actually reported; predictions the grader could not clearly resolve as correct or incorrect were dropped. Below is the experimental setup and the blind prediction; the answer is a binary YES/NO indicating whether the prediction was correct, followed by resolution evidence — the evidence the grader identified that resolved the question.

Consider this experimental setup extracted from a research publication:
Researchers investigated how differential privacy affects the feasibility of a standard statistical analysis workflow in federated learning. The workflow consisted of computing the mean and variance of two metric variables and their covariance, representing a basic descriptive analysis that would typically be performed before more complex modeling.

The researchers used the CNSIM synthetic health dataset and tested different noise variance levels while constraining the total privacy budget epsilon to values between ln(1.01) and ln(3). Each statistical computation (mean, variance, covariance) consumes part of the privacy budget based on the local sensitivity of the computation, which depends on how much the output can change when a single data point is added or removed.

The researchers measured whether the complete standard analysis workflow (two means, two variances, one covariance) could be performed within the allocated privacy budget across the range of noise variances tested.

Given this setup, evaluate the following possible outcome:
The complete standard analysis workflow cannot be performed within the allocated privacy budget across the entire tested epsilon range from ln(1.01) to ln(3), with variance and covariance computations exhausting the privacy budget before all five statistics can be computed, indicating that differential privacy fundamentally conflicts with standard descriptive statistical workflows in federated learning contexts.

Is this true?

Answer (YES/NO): YES